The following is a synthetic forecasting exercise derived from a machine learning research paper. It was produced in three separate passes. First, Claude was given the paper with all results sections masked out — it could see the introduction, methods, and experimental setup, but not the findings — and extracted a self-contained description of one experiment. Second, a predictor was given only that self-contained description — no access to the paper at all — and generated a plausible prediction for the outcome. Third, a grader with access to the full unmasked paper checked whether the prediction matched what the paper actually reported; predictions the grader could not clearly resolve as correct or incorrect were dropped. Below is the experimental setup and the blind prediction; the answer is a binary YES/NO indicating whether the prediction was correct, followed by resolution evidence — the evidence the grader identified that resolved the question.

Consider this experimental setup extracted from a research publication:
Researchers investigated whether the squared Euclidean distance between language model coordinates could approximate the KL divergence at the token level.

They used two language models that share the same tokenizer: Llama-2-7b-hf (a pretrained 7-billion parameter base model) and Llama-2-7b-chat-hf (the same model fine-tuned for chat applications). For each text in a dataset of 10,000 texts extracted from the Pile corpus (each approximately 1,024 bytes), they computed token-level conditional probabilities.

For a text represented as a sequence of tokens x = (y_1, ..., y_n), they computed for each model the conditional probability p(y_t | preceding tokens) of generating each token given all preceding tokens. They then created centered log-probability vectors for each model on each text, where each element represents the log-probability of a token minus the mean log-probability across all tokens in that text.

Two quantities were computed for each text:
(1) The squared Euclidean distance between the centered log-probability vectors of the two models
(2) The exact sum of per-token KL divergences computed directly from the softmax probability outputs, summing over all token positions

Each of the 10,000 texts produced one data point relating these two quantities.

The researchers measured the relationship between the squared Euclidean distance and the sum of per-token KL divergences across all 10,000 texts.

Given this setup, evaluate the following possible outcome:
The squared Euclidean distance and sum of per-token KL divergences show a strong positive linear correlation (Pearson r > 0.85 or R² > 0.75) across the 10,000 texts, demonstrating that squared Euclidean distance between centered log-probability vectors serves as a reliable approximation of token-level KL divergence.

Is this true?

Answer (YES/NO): YES